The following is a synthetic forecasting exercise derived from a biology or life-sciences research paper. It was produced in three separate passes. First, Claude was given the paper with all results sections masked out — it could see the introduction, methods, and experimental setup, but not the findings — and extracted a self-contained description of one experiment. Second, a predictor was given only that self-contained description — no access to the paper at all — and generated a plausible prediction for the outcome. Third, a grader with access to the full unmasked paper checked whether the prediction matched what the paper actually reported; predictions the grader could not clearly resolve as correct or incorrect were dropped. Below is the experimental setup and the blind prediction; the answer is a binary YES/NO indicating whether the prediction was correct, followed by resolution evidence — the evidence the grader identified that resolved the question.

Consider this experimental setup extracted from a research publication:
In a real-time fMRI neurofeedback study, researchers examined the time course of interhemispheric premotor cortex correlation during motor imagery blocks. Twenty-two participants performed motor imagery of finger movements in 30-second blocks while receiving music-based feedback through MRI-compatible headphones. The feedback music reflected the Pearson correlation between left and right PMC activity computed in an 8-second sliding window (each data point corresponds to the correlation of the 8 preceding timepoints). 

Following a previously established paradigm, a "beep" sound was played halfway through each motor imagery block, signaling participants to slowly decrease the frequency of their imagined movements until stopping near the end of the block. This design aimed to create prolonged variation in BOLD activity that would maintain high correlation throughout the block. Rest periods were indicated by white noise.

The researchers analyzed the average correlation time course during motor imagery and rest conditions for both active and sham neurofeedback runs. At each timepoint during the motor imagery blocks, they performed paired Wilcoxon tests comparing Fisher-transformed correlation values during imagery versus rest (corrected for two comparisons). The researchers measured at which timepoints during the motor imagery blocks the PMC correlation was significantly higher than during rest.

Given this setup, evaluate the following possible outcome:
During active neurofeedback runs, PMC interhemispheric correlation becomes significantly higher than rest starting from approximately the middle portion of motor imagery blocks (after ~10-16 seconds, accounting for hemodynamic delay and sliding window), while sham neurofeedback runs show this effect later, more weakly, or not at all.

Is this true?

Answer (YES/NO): NO